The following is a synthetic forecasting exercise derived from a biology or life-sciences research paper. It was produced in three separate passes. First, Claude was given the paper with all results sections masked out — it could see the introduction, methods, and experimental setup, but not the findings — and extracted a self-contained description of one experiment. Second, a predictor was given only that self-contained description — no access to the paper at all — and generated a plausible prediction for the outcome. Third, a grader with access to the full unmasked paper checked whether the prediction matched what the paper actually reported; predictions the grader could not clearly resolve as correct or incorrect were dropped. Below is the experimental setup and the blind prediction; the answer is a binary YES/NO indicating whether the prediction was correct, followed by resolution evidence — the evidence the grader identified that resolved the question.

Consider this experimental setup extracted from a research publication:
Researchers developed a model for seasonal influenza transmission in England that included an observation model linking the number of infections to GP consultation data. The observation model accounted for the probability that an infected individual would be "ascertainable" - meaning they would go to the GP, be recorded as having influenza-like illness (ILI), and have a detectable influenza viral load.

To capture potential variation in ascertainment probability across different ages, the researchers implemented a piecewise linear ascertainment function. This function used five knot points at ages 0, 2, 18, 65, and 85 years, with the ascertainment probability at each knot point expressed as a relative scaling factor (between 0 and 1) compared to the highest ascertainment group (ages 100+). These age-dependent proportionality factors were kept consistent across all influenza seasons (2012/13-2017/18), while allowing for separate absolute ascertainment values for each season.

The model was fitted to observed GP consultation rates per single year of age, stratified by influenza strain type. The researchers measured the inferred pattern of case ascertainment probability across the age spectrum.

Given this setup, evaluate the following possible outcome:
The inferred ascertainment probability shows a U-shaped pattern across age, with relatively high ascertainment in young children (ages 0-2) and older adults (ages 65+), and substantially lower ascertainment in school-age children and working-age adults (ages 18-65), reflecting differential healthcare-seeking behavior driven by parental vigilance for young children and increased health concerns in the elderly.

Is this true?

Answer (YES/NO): NO